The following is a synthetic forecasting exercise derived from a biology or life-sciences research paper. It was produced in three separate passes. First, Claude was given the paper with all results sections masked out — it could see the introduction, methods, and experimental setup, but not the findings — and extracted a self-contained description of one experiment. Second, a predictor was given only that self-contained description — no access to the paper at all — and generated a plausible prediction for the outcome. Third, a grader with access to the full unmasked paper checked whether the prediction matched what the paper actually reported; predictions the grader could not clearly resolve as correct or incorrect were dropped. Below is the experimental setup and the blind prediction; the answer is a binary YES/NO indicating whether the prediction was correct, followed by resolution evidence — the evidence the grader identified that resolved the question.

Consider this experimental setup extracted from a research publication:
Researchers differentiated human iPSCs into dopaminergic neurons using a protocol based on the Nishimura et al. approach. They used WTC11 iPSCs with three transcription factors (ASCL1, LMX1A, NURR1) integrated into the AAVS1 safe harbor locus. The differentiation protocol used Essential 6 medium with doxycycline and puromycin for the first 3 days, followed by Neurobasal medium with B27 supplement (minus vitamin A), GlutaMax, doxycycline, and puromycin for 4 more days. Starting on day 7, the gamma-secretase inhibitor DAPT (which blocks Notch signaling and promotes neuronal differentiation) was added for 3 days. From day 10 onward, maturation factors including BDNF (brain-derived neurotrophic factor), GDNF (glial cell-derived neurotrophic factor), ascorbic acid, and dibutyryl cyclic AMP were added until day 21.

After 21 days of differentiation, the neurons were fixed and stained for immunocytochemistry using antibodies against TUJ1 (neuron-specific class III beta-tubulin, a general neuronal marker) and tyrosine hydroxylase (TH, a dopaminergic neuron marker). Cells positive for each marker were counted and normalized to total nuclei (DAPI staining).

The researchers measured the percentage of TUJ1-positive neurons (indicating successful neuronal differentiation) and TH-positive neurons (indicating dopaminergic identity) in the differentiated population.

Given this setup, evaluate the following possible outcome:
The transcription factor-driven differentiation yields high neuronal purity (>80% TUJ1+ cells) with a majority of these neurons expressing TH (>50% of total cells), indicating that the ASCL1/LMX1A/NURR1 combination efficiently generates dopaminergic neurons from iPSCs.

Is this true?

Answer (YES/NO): NO